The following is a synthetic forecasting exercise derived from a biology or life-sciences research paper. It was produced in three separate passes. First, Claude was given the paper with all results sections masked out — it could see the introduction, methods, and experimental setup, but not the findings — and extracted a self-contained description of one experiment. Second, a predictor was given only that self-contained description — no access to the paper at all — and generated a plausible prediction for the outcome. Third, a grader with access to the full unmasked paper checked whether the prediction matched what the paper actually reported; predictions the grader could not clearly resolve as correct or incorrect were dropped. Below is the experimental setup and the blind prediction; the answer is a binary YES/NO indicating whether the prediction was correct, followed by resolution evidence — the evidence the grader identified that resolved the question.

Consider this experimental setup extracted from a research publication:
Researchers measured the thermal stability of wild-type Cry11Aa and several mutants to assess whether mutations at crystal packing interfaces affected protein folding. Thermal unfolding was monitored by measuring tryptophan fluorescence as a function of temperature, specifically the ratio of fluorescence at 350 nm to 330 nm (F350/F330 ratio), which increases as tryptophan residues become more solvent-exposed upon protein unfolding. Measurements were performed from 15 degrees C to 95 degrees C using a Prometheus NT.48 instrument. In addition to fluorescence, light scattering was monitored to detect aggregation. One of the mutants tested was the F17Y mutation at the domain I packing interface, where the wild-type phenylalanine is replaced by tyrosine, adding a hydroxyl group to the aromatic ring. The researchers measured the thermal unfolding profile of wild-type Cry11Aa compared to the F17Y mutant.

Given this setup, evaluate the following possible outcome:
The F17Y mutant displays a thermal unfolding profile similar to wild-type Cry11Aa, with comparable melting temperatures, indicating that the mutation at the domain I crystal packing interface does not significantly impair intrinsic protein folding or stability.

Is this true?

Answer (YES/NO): YES